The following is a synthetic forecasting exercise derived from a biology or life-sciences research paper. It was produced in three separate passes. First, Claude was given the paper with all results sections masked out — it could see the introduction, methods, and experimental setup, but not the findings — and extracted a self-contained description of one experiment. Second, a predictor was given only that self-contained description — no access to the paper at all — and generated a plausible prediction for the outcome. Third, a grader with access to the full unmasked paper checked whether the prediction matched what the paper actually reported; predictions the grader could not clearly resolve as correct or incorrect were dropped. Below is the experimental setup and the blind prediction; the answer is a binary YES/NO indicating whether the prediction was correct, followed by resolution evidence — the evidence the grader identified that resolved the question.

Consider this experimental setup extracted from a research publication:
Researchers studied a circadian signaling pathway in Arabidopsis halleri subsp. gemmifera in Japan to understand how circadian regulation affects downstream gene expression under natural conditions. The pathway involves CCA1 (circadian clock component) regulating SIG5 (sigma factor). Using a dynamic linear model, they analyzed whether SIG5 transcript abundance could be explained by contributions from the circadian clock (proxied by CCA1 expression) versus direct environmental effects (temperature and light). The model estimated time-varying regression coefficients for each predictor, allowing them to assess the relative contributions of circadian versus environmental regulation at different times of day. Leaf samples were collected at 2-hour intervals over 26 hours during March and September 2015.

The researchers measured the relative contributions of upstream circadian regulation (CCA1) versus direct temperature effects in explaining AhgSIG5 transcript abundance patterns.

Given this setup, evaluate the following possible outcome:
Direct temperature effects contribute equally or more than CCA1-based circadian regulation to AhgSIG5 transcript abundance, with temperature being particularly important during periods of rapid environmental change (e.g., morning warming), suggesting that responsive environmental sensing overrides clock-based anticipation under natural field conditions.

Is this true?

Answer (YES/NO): NO